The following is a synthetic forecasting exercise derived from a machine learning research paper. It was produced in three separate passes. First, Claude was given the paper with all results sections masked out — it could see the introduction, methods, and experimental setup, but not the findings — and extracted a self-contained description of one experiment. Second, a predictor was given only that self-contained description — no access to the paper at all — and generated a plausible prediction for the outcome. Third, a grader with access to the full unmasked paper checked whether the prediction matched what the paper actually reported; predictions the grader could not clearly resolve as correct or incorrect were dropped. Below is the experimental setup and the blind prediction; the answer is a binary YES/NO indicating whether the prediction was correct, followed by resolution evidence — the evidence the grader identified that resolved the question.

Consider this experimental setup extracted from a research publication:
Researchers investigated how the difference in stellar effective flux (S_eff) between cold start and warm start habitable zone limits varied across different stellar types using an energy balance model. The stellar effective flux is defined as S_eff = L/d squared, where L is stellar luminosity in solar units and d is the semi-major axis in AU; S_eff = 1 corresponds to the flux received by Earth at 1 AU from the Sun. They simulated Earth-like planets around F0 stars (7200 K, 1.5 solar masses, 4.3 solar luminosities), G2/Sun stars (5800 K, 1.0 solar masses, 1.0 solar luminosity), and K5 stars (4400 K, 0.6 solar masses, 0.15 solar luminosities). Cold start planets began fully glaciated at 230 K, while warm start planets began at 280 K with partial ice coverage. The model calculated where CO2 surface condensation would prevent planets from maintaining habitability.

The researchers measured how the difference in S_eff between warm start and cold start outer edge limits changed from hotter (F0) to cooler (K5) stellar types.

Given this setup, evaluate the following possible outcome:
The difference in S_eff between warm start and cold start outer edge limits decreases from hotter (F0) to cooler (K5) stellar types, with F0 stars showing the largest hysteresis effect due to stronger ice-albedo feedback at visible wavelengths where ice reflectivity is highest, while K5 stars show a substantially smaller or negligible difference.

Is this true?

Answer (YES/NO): YES